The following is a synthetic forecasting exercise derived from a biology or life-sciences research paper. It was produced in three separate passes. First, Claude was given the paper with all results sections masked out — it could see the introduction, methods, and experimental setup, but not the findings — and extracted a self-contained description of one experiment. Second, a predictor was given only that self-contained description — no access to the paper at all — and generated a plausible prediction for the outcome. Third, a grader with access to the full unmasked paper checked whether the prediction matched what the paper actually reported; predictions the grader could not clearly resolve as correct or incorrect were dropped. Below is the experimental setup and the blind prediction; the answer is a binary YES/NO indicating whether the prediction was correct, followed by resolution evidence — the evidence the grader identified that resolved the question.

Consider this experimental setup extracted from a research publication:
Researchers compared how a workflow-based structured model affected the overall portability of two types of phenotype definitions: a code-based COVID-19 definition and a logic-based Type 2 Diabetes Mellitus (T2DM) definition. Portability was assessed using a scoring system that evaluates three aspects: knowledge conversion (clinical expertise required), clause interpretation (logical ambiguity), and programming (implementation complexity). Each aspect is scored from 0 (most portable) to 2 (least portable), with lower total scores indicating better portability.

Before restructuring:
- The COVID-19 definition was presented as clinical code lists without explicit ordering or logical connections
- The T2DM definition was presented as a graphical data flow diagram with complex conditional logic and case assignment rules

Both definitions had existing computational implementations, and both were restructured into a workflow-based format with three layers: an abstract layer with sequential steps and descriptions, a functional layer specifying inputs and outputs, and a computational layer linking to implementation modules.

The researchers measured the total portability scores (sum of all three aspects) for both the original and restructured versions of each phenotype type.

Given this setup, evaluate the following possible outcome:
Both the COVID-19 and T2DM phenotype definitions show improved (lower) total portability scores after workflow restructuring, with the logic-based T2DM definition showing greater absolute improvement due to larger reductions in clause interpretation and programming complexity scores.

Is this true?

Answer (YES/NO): NO